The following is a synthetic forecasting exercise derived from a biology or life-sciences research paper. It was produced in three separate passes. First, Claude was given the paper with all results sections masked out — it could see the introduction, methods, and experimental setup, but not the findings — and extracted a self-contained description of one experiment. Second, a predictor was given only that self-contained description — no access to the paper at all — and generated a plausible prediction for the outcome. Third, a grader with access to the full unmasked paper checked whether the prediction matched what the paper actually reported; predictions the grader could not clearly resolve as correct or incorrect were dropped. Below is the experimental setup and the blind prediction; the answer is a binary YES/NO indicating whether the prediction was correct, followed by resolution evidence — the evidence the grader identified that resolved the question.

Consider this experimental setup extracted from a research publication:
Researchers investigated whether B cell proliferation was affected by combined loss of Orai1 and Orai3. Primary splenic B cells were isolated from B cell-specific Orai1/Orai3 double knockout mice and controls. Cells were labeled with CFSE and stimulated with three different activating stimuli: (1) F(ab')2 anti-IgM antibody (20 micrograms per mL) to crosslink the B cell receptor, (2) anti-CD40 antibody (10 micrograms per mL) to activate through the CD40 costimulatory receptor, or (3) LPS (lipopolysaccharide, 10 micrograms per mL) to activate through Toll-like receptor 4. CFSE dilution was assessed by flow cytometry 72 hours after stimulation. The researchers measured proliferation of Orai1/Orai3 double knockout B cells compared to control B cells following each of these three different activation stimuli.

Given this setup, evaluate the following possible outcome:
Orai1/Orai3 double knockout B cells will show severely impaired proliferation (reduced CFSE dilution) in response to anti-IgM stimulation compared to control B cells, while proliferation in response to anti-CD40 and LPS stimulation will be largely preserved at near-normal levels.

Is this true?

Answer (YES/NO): YES